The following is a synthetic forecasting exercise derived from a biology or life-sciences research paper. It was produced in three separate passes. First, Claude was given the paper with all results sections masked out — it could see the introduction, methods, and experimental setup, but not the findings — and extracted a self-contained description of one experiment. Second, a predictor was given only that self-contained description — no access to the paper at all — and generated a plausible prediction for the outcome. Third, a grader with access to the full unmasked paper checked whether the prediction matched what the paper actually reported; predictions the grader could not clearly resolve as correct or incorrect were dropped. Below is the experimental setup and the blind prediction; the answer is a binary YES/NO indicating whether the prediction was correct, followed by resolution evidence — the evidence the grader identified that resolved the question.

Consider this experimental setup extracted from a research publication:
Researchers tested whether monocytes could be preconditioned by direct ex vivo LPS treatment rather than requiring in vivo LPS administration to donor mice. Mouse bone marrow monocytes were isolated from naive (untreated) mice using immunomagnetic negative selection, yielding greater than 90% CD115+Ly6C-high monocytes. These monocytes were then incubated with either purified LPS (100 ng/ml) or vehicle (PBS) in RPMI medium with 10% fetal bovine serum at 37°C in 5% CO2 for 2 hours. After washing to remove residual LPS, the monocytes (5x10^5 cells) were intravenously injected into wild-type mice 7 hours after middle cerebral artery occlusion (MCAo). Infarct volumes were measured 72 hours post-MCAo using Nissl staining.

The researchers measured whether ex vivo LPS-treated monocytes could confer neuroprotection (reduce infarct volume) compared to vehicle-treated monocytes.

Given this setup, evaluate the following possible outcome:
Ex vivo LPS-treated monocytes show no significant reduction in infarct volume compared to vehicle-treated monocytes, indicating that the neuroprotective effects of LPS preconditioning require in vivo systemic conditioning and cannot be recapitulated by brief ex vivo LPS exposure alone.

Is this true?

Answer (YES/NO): NO